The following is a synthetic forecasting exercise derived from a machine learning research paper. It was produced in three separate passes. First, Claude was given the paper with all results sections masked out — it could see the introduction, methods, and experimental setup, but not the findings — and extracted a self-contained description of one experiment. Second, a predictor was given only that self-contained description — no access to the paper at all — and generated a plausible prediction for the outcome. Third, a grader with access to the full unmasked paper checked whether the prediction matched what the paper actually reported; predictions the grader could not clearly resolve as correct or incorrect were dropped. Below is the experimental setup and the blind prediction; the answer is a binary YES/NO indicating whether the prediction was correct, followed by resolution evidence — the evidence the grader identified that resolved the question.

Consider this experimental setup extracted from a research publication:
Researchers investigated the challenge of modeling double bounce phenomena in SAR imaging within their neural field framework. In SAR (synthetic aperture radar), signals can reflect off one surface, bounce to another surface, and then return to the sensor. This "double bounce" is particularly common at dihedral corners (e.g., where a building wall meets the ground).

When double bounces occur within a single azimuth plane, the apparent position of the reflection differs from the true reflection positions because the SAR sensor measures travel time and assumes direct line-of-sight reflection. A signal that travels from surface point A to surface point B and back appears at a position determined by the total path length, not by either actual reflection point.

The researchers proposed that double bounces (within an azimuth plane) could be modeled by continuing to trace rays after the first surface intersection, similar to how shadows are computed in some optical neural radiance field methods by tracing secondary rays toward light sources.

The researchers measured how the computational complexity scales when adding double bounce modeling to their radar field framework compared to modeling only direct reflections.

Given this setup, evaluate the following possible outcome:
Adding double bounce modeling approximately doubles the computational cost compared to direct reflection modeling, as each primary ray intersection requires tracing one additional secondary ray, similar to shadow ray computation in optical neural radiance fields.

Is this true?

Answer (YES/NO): YES